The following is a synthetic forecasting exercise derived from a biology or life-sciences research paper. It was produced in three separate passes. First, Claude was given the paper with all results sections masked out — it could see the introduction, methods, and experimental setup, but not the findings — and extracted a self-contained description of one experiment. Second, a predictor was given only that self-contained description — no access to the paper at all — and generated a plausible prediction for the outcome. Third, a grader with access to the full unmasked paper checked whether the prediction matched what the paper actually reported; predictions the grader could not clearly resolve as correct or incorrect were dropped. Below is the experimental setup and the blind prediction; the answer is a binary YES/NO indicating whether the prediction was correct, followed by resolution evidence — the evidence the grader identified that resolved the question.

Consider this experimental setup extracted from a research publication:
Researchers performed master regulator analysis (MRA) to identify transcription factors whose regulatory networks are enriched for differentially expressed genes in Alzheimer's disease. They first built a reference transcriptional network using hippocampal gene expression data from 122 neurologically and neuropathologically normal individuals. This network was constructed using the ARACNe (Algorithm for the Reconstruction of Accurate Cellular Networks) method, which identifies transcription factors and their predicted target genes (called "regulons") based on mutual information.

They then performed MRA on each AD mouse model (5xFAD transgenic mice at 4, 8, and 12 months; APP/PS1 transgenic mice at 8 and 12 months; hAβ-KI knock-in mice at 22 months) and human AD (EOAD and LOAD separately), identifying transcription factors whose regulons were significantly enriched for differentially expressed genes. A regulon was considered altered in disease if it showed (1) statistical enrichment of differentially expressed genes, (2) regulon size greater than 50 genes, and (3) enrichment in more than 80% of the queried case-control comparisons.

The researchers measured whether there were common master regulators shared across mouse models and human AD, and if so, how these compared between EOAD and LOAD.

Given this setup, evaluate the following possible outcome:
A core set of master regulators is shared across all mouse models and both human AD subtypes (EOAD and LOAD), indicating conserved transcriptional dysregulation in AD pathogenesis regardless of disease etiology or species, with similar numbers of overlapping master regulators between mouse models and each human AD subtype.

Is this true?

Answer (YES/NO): NO